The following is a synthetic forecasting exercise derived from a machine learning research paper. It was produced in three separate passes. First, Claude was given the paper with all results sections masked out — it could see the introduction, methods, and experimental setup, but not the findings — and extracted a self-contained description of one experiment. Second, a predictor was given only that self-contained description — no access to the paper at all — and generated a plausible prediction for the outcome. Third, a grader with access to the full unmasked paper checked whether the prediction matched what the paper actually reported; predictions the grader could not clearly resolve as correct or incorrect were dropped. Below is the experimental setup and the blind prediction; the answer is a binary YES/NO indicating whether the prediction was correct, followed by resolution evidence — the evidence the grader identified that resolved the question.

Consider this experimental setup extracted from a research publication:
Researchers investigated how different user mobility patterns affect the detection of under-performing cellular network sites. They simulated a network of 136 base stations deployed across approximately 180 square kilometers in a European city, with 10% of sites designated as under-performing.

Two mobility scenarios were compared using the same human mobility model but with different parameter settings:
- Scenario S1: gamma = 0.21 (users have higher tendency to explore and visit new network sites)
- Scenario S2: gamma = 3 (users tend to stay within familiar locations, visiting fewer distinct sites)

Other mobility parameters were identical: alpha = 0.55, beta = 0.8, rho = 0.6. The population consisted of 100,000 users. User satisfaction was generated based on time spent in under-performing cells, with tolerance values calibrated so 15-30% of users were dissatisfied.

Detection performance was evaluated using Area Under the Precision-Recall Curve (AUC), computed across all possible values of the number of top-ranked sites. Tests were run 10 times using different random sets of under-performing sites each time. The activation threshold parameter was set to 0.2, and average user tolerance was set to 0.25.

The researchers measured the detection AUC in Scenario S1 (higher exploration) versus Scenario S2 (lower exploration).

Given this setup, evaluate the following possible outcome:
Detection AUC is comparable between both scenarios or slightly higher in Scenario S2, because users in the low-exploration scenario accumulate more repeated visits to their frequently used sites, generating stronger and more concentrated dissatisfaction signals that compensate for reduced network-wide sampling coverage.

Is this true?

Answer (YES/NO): NO